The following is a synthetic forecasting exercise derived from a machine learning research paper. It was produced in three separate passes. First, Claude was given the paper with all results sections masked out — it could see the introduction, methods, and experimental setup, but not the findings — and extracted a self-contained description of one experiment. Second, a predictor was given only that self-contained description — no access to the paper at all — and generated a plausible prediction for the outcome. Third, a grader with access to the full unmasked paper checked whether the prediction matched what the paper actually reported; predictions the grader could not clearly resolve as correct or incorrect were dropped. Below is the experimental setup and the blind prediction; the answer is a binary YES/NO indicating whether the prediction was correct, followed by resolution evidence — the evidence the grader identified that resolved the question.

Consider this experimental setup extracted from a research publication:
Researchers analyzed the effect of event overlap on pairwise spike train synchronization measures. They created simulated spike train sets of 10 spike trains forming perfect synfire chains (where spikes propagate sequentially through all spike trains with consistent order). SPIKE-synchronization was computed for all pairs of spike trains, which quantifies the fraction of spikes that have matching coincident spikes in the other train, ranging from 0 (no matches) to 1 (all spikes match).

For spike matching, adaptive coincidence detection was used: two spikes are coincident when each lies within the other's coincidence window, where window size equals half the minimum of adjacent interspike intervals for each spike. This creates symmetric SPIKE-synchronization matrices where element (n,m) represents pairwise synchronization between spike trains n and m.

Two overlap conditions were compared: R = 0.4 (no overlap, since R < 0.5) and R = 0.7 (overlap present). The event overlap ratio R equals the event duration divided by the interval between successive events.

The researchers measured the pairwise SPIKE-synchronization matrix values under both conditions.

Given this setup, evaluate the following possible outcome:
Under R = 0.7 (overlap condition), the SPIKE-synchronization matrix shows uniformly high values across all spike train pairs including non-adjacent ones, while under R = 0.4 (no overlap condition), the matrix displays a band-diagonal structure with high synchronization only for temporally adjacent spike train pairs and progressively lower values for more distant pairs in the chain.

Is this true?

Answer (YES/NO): NO